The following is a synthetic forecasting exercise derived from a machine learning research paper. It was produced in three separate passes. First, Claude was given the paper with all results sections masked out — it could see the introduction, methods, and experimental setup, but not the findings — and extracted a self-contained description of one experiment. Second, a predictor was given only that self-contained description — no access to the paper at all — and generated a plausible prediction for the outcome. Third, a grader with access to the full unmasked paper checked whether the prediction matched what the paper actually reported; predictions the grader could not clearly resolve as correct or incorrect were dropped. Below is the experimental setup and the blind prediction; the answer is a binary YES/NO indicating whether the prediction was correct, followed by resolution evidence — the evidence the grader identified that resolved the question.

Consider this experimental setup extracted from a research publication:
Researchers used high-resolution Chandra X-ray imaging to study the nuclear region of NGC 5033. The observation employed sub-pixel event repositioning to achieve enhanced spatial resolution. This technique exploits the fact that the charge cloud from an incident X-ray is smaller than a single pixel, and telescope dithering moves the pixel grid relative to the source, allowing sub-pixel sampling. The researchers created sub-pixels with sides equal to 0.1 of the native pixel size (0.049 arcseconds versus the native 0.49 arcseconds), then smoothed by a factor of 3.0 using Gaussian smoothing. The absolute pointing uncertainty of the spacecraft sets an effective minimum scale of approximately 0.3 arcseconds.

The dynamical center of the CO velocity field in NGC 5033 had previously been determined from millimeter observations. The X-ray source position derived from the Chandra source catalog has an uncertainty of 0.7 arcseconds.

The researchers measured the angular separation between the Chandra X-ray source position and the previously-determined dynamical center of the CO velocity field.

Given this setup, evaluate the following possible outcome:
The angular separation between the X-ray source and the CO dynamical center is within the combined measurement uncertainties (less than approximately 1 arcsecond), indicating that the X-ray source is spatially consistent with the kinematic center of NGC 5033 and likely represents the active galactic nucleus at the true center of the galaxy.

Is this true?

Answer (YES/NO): NO